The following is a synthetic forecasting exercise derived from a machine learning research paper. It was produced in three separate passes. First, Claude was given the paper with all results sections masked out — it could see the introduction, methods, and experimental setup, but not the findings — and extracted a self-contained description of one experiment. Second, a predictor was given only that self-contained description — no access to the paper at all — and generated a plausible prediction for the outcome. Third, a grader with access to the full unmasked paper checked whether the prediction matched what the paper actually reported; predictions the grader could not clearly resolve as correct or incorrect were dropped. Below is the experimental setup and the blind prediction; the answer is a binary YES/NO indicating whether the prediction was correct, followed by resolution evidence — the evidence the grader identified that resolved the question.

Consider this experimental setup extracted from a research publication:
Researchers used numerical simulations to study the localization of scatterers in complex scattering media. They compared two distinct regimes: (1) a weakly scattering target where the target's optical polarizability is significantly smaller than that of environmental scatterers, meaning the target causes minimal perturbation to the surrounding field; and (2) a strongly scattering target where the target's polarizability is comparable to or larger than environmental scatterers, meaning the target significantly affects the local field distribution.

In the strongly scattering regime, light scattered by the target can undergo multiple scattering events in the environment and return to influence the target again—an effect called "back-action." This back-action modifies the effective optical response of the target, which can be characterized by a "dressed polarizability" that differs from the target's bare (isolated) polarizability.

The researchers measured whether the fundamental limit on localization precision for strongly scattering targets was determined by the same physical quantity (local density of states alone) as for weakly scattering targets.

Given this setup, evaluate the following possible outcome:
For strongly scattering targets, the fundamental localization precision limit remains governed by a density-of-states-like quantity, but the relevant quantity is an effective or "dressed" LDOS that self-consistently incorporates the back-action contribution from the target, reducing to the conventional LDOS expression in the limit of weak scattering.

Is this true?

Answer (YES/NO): NO